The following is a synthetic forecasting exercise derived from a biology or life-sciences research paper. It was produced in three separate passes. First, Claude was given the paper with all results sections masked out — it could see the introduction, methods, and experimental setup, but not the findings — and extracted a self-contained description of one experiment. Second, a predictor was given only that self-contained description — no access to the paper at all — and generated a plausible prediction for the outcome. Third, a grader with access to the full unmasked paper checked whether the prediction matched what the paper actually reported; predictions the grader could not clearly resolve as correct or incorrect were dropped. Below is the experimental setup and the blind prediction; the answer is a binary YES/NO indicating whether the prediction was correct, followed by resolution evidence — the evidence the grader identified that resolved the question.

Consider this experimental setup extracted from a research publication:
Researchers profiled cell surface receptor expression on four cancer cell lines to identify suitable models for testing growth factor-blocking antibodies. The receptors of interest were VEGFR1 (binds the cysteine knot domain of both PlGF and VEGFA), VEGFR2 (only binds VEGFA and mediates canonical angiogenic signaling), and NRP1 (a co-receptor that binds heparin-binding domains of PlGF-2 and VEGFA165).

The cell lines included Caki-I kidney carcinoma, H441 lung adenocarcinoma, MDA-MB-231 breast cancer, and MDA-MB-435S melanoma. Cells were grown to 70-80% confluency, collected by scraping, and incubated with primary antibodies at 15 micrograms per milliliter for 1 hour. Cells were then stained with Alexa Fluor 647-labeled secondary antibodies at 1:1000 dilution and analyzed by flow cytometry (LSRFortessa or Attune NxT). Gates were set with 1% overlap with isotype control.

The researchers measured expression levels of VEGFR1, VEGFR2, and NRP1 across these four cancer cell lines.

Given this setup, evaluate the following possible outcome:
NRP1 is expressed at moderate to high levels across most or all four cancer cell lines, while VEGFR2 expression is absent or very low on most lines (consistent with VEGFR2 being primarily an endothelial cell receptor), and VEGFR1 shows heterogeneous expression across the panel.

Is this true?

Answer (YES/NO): NO